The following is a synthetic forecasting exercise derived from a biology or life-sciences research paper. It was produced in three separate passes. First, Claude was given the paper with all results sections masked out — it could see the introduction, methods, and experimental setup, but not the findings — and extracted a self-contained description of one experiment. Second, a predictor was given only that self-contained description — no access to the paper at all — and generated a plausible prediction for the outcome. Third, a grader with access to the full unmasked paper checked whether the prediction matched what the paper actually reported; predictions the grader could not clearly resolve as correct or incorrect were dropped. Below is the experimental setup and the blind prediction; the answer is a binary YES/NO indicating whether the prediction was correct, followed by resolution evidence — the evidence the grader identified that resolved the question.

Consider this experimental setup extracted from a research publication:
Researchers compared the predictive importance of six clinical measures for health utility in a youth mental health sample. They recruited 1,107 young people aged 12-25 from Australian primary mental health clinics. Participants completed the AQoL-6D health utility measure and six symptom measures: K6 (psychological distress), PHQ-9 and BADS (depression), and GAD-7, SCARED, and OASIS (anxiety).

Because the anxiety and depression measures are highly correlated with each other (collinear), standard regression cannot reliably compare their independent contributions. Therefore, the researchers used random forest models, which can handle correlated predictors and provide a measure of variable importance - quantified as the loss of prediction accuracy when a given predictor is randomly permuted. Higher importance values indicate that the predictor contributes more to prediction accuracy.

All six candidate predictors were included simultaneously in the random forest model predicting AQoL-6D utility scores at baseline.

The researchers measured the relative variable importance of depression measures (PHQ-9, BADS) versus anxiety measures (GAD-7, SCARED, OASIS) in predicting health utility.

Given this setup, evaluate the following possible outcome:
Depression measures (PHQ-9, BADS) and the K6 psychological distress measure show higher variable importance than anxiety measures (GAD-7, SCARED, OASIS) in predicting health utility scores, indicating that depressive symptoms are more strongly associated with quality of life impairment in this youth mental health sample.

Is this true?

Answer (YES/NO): NO